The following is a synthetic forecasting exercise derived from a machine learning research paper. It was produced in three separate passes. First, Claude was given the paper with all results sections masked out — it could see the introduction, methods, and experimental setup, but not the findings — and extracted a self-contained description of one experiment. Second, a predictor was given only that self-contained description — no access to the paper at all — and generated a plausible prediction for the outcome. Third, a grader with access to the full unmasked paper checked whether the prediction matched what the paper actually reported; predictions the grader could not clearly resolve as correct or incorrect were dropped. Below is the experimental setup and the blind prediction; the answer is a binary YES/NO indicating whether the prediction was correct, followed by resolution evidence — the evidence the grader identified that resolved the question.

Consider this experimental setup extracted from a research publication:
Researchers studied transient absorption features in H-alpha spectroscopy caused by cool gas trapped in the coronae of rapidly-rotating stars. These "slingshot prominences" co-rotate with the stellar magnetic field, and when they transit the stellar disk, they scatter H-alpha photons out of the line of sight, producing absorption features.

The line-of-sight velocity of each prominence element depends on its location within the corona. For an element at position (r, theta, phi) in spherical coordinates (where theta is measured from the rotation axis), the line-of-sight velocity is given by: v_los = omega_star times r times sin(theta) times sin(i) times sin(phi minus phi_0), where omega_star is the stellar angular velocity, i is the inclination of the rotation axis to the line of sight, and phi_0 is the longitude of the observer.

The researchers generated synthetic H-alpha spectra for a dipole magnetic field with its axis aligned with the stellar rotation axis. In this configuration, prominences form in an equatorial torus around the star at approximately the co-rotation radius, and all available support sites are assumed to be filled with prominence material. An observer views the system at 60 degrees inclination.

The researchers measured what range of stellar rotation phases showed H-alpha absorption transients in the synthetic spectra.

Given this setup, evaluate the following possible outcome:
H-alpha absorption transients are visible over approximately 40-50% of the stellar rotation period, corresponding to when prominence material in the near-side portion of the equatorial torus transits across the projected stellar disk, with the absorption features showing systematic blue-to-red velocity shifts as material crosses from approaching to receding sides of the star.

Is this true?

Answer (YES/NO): NO